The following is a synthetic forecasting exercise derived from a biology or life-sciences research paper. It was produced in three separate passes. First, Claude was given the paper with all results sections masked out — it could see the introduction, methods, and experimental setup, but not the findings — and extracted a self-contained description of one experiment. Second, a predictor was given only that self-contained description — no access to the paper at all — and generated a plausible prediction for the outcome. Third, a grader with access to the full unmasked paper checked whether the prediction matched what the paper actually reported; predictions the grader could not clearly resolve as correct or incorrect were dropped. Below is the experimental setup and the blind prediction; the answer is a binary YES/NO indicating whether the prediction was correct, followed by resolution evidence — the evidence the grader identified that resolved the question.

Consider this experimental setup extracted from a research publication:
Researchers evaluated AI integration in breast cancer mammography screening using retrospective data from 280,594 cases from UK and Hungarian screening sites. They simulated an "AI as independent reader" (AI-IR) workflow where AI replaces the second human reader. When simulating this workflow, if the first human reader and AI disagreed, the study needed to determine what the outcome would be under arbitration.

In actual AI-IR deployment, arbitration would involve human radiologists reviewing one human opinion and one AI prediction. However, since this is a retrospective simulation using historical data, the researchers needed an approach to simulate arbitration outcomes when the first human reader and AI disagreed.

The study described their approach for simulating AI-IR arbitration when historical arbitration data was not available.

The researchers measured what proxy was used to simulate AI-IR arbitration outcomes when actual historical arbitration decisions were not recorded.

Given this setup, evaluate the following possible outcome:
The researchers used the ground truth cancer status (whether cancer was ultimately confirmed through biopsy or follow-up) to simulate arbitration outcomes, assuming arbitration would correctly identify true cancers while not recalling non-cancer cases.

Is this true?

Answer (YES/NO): NO